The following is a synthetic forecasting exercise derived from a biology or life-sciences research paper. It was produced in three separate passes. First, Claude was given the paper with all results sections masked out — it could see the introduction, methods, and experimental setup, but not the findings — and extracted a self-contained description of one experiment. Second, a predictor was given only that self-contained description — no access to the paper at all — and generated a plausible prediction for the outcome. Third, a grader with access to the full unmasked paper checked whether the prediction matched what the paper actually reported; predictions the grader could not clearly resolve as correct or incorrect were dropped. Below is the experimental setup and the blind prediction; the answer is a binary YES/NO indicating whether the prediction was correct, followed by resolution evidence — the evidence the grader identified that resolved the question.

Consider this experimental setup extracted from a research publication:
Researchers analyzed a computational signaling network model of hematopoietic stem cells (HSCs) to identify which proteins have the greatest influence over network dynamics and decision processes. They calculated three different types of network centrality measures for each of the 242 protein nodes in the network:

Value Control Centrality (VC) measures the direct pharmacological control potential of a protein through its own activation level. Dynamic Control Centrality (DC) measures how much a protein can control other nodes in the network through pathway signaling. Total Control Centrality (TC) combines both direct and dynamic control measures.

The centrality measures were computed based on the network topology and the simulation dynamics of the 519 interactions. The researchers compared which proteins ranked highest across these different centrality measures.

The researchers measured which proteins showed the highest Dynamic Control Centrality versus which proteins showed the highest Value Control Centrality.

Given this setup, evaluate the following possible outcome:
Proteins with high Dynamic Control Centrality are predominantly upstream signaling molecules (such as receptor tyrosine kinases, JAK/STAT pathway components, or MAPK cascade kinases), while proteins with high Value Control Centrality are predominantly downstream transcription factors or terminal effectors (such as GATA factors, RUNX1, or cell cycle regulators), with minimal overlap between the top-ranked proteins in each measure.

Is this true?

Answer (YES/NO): NO